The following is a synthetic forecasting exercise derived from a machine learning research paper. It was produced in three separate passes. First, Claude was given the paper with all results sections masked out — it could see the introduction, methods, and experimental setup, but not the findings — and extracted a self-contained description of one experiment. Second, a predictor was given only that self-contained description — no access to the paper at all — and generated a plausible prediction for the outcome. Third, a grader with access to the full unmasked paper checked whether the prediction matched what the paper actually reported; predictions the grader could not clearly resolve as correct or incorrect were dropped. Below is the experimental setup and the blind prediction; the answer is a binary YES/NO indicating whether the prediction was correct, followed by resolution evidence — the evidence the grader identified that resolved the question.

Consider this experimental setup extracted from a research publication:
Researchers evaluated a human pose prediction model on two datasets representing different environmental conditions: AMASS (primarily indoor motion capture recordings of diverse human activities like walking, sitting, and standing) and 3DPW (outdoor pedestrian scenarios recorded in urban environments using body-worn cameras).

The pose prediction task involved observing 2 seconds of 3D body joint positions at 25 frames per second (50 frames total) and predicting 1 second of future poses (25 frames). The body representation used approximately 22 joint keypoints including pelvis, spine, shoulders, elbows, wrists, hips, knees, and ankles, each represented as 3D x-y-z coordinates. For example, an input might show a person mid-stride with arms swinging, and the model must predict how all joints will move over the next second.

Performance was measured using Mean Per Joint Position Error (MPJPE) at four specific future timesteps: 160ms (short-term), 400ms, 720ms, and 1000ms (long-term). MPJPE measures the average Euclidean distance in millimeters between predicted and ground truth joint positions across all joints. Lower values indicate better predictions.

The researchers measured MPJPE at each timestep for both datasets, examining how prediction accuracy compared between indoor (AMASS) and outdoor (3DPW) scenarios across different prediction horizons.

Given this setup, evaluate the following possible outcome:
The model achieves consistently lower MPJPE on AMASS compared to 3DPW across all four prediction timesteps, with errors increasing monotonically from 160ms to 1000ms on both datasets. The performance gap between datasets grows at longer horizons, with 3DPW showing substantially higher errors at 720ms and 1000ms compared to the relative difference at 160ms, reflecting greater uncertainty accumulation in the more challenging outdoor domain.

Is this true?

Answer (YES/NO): YES